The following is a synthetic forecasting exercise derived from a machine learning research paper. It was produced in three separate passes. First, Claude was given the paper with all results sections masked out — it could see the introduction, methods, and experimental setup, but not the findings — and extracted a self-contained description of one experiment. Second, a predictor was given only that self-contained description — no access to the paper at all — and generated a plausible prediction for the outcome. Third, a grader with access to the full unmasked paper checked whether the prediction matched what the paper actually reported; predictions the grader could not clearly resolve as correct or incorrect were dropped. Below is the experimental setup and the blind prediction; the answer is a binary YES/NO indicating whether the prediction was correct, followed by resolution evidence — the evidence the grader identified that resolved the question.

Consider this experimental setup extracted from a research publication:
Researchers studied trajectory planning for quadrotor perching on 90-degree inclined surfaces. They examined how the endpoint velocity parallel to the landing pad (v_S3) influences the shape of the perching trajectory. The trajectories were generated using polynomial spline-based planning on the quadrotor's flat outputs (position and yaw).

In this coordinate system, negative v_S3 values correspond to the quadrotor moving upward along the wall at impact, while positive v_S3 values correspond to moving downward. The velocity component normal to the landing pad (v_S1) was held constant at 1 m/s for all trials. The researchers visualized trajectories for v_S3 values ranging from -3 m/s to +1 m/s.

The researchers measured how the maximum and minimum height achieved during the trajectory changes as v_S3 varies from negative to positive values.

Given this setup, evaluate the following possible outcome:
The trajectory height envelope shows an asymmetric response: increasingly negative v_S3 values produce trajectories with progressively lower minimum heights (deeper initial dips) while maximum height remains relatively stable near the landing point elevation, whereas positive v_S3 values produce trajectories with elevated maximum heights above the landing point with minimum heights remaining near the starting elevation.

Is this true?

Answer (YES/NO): NO